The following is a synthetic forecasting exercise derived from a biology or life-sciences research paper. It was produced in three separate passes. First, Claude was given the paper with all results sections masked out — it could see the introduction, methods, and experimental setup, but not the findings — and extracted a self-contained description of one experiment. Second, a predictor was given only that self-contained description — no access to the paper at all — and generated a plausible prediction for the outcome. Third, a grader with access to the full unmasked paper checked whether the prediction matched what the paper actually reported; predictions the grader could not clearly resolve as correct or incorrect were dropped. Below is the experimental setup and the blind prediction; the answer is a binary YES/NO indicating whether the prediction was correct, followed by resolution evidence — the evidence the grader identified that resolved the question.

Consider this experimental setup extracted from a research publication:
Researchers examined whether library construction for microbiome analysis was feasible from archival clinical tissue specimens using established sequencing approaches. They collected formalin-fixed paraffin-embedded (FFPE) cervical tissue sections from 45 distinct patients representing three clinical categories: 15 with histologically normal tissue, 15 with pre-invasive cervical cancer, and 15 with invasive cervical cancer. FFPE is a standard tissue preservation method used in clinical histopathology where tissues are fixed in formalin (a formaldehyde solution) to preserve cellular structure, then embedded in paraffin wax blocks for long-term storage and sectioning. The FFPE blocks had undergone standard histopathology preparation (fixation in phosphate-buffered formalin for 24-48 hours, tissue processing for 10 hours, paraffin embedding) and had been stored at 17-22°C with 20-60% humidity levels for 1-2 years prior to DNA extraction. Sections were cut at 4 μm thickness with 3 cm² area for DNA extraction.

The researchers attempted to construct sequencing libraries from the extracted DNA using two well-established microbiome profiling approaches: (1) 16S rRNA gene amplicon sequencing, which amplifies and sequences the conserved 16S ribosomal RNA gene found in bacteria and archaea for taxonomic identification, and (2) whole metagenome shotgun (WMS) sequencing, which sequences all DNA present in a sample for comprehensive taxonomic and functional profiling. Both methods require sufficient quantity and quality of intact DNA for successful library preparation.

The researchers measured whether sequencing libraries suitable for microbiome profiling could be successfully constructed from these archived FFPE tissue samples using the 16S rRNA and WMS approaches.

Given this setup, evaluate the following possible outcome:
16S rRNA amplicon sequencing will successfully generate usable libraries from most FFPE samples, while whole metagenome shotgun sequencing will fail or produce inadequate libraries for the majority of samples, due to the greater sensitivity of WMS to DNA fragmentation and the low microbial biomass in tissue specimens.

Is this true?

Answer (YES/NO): NO